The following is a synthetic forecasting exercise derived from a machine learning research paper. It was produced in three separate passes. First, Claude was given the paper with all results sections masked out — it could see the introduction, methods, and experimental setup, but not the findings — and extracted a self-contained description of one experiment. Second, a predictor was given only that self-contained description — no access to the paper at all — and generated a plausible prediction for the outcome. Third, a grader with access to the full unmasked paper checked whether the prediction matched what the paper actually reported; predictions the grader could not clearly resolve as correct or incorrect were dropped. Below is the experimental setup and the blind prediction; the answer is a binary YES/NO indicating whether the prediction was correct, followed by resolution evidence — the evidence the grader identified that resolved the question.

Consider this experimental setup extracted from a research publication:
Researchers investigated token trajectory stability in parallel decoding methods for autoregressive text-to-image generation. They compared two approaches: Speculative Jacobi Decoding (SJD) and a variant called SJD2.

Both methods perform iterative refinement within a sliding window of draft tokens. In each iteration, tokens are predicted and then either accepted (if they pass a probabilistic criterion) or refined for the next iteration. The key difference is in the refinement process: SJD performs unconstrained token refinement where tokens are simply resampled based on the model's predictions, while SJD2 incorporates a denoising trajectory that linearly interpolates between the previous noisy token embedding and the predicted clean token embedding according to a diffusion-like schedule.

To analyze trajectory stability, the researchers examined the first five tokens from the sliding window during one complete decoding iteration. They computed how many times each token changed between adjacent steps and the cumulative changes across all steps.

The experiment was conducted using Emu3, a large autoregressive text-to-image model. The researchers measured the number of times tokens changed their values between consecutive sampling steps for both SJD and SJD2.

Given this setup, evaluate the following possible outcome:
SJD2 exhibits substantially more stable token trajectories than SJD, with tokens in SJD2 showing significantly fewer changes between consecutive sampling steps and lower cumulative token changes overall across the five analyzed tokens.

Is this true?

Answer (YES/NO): YES